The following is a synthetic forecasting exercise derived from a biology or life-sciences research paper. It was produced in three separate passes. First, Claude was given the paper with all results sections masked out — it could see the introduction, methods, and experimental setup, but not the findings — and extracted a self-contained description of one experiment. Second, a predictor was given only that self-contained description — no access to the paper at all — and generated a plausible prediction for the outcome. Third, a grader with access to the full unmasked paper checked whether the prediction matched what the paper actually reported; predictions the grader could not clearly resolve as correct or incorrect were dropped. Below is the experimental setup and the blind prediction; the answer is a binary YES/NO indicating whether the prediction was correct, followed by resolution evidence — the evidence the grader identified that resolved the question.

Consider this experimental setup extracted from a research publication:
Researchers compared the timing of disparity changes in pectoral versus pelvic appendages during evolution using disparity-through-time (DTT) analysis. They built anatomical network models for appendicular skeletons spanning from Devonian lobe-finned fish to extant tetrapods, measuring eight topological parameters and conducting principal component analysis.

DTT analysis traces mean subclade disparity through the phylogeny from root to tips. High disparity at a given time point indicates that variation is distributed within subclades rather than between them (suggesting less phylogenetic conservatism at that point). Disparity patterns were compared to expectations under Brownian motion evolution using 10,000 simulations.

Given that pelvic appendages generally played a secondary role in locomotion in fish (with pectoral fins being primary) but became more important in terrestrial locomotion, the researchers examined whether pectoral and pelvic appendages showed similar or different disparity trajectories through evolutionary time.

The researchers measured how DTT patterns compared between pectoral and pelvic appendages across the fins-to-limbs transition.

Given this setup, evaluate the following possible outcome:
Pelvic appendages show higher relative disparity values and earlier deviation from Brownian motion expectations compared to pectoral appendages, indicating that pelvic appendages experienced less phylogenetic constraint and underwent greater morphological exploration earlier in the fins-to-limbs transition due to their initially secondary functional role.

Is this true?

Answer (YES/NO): NO